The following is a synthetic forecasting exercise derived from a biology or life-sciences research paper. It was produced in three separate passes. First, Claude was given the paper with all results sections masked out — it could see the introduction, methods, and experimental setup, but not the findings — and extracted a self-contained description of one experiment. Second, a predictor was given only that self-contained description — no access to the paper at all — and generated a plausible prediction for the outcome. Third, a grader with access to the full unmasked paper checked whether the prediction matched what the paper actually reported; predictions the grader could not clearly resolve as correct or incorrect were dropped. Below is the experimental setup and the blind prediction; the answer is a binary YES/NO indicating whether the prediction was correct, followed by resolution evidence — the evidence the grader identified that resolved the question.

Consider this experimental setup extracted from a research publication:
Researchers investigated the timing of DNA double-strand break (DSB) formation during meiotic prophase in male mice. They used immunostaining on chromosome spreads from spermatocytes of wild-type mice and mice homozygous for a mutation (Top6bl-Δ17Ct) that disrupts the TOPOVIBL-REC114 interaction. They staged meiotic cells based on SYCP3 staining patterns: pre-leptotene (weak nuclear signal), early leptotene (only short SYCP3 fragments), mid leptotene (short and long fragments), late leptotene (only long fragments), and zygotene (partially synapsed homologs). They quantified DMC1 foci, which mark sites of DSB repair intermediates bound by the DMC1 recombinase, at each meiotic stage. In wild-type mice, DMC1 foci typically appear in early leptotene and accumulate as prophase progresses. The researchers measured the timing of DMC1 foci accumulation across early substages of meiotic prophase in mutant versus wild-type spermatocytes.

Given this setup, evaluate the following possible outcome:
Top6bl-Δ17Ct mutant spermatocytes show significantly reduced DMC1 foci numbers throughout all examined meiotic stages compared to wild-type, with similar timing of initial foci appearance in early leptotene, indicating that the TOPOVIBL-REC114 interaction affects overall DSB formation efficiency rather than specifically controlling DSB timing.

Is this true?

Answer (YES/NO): NO